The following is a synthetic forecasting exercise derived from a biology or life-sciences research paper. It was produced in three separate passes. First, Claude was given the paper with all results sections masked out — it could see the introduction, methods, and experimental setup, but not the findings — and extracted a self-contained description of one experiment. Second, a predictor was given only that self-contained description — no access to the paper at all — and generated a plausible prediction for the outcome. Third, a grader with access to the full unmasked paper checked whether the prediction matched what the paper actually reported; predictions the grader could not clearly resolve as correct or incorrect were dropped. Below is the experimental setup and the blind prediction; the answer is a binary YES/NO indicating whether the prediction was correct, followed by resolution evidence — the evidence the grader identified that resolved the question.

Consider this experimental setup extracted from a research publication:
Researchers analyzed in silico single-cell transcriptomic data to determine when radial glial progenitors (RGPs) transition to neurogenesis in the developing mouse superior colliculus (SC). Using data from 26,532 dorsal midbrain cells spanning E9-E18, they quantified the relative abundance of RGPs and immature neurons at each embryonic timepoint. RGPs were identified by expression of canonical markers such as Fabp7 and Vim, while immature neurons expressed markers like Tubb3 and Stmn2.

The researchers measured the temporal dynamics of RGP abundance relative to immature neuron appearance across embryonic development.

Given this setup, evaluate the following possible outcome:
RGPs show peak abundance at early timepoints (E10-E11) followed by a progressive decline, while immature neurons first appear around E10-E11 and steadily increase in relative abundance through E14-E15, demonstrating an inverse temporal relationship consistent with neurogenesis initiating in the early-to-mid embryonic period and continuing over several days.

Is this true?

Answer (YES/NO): NO